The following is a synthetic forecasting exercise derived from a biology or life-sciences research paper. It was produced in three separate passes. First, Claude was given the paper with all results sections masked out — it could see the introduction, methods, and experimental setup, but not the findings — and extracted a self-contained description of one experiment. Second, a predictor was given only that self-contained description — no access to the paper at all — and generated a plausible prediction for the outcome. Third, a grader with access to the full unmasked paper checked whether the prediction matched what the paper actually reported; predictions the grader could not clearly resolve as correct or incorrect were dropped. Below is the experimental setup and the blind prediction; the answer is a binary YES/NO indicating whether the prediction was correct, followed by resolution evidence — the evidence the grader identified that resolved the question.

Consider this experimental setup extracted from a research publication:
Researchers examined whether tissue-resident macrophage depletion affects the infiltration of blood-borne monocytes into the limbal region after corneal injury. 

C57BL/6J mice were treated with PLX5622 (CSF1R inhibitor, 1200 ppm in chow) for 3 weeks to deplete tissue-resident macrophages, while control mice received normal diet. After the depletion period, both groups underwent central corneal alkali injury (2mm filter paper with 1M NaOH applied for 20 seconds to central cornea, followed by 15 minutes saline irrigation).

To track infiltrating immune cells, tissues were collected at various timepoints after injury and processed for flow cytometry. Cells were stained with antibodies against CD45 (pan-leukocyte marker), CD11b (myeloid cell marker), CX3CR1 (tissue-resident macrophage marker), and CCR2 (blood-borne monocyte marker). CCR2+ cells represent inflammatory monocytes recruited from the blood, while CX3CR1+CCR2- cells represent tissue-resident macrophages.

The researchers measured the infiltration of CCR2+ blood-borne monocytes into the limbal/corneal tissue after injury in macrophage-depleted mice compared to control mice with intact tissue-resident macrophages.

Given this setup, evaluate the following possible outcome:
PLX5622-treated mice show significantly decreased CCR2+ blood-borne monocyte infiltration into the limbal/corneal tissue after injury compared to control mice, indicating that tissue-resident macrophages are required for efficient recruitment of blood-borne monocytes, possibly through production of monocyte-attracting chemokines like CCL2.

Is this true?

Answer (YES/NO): NO